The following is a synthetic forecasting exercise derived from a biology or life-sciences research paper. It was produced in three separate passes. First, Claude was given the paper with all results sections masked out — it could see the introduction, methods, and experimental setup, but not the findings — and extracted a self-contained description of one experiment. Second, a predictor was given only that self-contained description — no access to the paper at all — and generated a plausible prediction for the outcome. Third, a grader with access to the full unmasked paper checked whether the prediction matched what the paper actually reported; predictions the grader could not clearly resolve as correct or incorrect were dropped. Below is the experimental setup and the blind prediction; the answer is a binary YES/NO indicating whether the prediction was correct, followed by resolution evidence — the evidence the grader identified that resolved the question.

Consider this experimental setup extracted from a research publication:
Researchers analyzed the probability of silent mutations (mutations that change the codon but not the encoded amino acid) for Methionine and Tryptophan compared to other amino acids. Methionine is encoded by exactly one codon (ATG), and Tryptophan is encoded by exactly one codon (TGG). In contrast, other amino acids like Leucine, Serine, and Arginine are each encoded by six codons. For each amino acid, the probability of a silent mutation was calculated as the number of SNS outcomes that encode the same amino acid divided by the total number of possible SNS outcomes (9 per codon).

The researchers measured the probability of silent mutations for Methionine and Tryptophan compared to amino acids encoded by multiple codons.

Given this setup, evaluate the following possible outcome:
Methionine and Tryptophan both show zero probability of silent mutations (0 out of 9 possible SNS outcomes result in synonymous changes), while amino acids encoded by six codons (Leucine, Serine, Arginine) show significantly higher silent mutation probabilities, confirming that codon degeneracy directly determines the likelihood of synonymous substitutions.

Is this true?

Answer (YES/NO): NO